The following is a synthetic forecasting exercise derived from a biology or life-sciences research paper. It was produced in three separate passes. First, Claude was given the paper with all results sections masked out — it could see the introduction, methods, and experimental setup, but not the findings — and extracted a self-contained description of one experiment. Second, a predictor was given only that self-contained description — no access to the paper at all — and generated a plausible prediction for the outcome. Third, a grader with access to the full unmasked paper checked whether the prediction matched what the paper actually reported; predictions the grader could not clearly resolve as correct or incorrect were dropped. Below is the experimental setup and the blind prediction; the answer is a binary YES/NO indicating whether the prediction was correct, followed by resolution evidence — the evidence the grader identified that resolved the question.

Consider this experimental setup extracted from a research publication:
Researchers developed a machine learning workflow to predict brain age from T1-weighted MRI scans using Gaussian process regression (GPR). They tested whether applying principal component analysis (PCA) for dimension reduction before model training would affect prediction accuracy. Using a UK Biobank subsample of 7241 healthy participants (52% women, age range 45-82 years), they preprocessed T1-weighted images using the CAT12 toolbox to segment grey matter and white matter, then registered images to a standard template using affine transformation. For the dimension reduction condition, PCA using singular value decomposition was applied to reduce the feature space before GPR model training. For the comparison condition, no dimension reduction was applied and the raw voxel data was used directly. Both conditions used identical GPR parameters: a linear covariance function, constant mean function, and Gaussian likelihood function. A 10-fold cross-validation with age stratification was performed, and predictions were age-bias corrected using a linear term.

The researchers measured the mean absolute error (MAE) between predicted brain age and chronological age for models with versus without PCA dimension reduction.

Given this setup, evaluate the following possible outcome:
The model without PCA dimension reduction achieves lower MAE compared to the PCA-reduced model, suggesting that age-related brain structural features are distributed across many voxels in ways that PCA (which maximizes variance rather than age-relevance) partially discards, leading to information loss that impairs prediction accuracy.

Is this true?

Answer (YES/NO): NO